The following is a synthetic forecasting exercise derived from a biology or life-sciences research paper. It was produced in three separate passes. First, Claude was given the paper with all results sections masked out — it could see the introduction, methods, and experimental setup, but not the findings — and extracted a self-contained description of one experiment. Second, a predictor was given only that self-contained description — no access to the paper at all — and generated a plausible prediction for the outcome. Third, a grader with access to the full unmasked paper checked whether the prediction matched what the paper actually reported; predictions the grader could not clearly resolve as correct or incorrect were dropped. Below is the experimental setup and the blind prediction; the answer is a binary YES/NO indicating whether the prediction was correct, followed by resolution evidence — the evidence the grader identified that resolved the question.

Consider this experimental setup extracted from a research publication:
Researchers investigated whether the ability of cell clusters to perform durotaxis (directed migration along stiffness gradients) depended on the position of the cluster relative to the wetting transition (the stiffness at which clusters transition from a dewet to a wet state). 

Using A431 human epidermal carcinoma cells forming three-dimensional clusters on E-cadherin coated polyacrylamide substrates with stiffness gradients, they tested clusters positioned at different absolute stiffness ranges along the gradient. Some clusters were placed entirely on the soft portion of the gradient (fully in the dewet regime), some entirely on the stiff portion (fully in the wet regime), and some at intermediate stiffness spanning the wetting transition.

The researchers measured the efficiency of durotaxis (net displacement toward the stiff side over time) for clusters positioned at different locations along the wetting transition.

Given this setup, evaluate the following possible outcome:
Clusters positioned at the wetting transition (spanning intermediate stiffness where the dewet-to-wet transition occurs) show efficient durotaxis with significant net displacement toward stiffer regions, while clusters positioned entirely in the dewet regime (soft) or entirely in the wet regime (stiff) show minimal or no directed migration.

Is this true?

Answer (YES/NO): YES